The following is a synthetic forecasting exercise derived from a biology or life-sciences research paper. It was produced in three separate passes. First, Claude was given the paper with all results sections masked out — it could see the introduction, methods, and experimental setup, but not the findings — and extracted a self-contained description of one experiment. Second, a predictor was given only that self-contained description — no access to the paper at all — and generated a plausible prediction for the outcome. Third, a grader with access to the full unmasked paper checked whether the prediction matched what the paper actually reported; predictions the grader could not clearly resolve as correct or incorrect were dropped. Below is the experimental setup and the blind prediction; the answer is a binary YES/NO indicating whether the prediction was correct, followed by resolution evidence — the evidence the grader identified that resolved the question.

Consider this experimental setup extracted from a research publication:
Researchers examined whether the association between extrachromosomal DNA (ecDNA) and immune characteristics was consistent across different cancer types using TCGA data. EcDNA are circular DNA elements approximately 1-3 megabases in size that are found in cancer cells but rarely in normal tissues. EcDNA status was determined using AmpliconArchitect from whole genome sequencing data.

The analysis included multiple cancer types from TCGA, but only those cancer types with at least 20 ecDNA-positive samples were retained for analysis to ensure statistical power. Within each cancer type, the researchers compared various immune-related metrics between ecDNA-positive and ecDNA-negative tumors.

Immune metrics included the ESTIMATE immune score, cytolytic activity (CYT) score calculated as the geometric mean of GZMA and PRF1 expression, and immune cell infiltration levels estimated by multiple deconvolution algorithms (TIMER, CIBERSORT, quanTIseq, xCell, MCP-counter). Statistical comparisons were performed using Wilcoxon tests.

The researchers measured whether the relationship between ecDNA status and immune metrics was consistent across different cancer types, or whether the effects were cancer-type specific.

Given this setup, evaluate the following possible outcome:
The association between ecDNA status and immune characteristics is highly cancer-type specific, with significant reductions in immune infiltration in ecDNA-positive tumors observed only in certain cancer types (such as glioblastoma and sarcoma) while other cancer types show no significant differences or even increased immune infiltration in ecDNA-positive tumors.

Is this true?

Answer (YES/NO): NO